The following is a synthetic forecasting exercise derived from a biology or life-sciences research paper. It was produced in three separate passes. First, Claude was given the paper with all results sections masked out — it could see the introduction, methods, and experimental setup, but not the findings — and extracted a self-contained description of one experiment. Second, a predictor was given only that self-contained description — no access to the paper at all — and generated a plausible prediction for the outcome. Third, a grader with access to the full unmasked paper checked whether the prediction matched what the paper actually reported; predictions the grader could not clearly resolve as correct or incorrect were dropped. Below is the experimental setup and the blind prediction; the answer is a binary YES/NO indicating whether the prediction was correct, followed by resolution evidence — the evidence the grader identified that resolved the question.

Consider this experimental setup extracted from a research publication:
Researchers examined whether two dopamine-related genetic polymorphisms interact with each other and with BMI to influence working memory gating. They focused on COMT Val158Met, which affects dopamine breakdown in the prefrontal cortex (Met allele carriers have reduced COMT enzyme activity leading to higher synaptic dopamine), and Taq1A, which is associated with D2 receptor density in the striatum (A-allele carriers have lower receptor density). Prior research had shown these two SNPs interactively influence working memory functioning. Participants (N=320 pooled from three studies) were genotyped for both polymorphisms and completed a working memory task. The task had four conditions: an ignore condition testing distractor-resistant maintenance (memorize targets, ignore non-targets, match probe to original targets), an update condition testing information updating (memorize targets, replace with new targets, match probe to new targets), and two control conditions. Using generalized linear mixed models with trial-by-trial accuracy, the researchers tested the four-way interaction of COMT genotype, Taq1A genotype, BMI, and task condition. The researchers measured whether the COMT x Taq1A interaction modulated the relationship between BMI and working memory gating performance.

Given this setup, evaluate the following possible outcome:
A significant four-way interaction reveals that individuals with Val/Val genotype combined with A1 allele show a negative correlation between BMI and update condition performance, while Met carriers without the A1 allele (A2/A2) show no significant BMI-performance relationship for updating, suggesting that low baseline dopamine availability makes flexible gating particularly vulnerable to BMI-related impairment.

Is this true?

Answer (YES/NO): NO